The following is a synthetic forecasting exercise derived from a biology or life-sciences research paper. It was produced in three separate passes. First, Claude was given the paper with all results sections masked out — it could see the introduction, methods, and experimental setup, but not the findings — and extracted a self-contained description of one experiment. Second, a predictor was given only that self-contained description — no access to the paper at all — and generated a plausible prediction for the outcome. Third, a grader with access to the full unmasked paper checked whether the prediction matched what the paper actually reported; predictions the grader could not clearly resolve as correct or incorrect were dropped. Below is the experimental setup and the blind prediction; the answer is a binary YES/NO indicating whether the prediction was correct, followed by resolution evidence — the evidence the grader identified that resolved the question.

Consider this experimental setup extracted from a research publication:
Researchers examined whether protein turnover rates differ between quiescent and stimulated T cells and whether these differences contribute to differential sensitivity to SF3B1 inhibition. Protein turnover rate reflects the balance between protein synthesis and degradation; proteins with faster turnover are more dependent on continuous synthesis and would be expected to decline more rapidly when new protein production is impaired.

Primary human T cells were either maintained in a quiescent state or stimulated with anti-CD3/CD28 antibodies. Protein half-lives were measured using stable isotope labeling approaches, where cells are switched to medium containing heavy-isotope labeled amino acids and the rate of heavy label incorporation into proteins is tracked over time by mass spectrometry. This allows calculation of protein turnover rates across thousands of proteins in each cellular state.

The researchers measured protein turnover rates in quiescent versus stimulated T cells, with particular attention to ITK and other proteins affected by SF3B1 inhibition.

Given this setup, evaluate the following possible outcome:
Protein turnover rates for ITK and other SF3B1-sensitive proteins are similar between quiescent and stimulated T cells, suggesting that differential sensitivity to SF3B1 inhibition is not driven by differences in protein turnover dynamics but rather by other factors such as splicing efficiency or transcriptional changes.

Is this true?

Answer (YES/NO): NO